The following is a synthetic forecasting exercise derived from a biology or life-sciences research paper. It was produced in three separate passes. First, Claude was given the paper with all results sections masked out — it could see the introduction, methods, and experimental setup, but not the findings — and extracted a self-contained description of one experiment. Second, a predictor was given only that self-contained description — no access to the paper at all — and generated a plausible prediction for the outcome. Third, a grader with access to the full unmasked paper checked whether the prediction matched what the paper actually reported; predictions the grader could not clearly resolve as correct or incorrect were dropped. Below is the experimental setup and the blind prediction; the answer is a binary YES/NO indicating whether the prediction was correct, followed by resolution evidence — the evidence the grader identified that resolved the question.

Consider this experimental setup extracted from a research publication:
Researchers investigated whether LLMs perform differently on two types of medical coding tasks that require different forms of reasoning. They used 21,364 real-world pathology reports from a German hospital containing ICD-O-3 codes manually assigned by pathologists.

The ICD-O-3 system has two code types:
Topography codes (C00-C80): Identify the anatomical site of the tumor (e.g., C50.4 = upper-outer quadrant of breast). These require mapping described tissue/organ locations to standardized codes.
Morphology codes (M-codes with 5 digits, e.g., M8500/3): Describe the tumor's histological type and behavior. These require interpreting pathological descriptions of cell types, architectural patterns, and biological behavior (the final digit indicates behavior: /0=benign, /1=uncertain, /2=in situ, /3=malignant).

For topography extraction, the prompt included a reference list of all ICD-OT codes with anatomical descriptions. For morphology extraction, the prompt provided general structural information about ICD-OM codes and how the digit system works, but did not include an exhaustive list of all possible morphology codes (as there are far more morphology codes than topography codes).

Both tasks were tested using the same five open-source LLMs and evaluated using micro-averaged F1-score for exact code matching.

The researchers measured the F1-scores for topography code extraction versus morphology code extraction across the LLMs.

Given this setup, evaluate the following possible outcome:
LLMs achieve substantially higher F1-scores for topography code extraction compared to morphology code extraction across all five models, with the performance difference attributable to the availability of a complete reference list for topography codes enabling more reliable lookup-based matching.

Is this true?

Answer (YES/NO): NO